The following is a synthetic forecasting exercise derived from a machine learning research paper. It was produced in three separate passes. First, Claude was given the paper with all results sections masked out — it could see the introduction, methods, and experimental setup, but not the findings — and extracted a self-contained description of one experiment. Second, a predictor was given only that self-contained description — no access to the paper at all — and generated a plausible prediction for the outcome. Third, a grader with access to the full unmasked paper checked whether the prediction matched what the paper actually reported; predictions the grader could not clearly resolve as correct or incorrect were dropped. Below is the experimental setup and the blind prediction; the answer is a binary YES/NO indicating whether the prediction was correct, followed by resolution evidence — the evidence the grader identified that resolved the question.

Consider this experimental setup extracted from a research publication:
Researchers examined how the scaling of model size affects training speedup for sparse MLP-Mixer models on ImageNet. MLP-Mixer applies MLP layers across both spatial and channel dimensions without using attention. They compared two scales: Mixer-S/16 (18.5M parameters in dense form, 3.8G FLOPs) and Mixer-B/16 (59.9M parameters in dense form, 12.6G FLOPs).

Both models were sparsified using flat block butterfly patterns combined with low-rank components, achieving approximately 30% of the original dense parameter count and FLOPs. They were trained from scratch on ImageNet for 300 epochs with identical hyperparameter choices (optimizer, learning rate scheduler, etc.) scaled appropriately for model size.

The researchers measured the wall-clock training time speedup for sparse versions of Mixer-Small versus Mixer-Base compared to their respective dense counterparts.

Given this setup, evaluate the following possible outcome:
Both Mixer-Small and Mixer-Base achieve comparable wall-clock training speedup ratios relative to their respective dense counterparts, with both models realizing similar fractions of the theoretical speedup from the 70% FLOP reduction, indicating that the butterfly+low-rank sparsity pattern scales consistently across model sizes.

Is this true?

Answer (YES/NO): NO